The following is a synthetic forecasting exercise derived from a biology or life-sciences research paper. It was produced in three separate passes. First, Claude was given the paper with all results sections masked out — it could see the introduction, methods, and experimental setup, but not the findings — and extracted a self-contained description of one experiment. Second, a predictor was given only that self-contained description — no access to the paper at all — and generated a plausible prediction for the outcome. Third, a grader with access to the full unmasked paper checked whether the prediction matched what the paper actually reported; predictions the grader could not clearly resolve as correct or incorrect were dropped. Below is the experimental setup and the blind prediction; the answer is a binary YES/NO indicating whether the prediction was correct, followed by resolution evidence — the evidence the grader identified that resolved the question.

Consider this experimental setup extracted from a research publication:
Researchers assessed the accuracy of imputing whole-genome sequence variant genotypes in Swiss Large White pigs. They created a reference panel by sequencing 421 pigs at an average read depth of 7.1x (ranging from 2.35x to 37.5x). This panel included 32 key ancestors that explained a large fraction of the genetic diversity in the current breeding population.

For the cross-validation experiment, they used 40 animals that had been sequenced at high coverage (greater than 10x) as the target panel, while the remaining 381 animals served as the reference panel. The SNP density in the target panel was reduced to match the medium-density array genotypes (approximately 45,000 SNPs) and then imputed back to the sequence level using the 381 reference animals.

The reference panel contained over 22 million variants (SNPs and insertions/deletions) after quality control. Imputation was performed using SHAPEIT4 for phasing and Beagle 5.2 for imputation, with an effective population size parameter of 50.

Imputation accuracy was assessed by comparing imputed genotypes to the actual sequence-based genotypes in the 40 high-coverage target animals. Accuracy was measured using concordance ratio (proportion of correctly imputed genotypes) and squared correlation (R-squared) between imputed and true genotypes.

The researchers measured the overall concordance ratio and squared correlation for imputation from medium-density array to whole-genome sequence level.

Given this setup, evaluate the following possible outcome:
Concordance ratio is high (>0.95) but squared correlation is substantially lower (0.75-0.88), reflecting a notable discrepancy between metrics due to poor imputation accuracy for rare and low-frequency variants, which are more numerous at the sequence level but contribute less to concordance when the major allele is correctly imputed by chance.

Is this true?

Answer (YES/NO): NO